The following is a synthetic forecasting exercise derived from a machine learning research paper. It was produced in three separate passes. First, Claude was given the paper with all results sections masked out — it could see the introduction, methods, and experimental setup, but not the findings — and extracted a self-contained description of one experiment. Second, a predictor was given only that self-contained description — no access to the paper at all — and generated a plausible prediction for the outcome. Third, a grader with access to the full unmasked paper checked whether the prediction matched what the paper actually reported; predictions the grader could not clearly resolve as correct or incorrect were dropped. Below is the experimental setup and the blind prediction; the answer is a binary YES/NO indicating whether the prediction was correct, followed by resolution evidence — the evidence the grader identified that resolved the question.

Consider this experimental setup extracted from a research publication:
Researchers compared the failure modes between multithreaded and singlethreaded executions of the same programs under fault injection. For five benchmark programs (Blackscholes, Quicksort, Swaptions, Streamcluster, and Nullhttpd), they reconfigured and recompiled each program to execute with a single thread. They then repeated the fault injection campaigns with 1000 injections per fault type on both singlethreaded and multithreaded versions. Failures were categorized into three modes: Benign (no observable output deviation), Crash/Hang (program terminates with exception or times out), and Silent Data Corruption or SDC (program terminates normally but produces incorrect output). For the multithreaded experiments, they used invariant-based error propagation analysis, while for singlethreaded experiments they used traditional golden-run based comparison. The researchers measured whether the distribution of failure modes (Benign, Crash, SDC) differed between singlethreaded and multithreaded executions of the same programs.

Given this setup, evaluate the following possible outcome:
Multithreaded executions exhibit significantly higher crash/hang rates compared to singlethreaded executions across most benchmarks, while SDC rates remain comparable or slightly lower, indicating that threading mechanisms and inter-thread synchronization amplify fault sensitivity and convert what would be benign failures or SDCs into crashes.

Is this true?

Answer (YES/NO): NO